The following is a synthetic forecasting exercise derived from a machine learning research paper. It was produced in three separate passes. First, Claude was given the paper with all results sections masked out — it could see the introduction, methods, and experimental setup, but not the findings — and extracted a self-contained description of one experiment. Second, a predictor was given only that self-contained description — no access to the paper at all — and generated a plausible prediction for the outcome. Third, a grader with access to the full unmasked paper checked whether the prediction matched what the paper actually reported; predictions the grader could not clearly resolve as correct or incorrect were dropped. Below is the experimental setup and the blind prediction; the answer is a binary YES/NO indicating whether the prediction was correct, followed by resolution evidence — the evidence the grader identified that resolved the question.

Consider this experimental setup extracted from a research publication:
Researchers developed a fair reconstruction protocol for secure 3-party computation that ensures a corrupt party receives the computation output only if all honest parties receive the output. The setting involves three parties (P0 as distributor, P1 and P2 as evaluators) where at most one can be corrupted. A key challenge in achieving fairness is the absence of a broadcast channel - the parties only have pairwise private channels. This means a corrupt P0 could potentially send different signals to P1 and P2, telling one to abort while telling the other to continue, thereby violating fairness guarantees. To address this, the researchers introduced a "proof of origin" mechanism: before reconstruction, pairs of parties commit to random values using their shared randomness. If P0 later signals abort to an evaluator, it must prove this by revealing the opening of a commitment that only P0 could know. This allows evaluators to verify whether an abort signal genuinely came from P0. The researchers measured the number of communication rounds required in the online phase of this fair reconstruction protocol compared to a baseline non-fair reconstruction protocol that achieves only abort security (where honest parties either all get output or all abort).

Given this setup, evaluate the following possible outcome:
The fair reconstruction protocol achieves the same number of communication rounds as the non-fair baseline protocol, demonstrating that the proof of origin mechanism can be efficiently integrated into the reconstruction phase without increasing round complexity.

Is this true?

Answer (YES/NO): NO